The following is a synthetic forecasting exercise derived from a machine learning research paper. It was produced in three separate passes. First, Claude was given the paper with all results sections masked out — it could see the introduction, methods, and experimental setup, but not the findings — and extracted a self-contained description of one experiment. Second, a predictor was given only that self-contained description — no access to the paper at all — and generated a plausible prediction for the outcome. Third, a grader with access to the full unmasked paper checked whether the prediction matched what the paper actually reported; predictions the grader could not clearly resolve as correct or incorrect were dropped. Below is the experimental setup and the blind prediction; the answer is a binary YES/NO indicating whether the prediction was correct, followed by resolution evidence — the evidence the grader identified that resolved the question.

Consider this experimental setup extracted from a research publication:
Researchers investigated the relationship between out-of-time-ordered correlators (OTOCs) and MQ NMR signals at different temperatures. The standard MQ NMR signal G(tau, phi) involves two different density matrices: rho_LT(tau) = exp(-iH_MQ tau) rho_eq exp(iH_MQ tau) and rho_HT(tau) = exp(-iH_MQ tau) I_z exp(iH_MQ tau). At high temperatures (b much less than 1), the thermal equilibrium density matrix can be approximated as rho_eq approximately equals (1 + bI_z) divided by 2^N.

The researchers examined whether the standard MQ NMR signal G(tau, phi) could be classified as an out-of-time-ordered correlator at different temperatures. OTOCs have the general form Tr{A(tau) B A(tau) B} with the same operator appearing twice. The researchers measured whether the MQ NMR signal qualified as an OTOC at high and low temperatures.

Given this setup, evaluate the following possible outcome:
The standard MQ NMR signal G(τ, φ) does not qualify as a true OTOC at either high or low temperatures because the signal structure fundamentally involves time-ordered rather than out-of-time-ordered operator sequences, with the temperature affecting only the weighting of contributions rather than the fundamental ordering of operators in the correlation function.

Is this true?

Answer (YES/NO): NO